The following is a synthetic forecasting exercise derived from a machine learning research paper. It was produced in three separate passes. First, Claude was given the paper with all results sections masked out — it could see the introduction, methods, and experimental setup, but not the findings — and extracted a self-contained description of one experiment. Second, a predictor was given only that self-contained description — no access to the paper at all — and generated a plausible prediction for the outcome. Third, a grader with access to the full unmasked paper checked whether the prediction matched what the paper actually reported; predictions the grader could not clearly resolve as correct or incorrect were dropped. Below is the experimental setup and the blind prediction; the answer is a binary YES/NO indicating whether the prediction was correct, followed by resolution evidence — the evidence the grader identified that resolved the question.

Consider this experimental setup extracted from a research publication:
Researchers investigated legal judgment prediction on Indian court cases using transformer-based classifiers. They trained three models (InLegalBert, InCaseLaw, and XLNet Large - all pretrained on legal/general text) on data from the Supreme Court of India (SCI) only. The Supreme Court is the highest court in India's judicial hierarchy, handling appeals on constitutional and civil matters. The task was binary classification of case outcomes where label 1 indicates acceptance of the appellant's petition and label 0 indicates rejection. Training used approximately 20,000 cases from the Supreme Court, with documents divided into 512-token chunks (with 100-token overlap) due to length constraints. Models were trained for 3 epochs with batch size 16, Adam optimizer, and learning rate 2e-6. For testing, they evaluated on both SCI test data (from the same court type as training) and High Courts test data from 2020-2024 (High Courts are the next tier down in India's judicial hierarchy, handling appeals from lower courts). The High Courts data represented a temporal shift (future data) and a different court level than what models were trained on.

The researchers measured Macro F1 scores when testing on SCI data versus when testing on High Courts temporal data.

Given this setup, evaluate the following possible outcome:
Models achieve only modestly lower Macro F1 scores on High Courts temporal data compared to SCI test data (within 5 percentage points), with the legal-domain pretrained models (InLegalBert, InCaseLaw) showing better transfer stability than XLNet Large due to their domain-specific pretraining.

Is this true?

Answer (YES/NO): NO